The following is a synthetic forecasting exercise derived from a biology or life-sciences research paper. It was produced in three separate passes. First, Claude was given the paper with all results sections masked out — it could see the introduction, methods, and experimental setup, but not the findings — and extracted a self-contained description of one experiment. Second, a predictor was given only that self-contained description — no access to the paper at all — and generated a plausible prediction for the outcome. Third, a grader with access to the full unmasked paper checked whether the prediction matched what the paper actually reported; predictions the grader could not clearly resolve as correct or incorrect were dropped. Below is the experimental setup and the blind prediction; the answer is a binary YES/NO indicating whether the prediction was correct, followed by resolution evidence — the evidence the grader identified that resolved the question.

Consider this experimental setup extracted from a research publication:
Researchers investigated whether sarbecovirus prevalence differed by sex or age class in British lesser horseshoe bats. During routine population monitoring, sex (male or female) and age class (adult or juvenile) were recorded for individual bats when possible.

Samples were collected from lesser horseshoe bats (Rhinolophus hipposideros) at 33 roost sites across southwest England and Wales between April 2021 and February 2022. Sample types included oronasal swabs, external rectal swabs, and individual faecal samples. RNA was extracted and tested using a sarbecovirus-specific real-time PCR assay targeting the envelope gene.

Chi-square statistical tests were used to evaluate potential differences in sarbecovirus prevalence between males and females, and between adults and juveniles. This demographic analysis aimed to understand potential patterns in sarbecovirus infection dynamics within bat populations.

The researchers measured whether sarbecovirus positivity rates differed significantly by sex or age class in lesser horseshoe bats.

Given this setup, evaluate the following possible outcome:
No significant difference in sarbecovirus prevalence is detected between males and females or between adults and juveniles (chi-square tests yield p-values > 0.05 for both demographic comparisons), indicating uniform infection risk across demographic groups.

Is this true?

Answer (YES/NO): YES